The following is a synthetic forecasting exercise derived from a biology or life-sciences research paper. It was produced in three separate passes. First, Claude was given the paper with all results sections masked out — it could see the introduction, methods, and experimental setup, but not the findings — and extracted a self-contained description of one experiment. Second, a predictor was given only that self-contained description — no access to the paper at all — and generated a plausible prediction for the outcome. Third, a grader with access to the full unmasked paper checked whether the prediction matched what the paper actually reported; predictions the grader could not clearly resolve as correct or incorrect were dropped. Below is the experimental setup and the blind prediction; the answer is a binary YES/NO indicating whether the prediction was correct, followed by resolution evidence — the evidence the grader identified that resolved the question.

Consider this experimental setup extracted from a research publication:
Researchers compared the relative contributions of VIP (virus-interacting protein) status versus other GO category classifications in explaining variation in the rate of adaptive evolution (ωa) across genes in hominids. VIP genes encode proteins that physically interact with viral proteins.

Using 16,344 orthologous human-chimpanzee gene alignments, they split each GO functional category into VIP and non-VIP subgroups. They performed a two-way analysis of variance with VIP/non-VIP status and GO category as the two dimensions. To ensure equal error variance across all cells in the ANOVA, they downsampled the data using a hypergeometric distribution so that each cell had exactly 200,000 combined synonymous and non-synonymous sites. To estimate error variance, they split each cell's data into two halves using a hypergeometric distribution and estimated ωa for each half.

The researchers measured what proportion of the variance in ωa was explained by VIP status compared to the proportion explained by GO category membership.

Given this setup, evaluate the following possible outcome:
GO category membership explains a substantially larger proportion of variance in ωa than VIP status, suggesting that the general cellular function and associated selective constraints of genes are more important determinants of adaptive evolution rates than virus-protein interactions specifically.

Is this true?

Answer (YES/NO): NO